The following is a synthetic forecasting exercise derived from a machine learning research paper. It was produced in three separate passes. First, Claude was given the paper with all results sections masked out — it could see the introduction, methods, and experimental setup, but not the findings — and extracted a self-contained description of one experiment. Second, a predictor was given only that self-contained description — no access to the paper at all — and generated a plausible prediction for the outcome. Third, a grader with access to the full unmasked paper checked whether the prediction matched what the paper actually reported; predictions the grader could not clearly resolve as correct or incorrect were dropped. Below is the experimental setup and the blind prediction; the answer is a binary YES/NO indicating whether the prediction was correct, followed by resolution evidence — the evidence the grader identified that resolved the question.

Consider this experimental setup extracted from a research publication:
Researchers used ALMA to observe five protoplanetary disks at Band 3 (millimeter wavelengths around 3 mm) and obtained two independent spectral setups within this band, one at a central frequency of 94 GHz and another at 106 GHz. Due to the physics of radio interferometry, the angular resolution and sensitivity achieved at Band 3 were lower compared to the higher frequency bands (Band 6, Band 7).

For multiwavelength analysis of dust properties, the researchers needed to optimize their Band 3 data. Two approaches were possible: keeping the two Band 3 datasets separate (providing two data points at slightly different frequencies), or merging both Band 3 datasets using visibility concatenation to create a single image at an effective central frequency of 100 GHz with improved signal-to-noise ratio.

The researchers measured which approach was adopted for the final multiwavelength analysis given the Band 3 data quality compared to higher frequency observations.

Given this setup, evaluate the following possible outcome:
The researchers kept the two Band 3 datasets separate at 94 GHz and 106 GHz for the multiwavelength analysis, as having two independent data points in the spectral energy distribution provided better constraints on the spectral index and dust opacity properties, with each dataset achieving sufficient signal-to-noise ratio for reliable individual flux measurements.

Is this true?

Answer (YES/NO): NO